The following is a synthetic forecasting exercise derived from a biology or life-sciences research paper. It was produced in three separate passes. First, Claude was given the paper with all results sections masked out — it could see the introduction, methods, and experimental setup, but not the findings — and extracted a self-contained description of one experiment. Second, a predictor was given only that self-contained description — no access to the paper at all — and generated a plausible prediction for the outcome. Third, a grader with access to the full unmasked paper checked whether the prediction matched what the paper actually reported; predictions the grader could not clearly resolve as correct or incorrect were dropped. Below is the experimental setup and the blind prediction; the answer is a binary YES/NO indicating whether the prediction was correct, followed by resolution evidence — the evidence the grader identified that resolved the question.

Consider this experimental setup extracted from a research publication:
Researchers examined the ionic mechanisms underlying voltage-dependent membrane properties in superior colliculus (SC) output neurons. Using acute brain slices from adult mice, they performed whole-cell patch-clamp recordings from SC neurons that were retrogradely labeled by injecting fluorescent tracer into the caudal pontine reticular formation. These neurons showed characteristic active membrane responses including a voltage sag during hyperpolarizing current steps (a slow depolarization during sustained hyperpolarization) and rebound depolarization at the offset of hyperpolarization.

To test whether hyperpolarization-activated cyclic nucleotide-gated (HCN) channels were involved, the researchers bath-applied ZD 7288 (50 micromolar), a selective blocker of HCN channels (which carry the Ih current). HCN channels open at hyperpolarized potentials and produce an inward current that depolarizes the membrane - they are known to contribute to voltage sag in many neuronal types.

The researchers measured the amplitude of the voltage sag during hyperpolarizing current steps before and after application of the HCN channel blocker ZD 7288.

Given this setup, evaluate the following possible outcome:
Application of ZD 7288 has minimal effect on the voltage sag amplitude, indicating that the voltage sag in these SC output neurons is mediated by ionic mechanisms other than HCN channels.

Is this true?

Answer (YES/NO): NO